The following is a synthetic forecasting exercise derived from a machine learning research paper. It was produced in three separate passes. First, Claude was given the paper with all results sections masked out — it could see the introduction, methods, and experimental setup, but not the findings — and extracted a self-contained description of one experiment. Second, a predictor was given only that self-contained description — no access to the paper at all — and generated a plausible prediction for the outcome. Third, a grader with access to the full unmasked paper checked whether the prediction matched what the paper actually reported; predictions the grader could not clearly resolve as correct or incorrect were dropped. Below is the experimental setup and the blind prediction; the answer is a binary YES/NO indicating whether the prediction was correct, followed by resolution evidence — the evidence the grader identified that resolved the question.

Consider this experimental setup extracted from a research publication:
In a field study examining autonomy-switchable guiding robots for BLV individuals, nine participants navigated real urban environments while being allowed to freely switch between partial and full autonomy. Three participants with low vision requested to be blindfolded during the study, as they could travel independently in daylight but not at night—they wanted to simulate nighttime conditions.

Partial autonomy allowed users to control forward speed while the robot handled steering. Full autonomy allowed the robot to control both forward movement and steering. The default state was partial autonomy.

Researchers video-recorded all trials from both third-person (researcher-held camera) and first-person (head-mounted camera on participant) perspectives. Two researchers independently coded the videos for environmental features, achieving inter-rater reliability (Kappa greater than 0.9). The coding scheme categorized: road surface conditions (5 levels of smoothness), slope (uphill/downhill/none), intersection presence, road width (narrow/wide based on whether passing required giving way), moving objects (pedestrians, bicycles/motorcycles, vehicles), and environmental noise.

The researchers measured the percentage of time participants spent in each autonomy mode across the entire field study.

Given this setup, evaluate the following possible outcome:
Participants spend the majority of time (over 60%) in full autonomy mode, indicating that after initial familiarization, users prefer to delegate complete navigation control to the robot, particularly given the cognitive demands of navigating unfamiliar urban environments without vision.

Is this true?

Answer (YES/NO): NO